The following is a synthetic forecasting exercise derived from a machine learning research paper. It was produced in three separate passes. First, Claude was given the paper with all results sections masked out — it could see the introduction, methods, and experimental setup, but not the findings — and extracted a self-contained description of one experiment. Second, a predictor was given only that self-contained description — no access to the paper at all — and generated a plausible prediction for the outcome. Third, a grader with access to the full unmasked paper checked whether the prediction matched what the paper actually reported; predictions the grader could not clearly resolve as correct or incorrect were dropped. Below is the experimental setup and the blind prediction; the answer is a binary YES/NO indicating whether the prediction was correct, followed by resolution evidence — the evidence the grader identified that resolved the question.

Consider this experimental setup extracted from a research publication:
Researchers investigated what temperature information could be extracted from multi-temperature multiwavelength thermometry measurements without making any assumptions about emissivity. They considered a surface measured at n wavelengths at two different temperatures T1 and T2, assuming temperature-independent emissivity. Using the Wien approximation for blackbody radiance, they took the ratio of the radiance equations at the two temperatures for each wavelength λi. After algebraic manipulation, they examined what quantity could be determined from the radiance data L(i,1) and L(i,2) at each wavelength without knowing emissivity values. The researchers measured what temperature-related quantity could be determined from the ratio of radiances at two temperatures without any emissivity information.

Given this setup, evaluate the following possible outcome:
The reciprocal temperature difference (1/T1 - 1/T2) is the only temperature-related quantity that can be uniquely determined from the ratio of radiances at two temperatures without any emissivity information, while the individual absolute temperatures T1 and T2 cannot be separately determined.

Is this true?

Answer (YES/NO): YES